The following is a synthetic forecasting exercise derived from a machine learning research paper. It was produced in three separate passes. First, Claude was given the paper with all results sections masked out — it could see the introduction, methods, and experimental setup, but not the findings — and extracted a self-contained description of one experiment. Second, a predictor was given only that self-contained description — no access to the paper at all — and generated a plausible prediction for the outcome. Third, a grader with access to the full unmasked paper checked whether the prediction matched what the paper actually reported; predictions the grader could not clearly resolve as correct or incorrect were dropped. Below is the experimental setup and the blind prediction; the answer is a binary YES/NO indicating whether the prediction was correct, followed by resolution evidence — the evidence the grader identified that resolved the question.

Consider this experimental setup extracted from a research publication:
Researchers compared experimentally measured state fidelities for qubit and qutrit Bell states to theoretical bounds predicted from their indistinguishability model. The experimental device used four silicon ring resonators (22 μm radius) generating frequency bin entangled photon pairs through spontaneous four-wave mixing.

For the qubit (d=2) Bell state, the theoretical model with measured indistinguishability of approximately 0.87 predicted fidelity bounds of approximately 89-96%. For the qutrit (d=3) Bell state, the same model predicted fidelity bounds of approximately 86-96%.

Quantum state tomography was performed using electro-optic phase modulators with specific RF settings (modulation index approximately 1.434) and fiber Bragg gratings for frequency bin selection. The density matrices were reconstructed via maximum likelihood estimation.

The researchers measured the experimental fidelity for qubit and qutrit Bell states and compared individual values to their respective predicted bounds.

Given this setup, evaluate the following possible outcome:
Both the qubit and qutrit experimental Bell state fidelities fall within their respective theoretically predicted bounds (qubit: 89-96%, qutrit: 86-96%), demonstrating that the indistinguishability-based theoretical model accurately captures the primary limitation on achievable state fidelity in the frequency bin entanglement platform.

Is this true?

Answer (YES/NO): YES